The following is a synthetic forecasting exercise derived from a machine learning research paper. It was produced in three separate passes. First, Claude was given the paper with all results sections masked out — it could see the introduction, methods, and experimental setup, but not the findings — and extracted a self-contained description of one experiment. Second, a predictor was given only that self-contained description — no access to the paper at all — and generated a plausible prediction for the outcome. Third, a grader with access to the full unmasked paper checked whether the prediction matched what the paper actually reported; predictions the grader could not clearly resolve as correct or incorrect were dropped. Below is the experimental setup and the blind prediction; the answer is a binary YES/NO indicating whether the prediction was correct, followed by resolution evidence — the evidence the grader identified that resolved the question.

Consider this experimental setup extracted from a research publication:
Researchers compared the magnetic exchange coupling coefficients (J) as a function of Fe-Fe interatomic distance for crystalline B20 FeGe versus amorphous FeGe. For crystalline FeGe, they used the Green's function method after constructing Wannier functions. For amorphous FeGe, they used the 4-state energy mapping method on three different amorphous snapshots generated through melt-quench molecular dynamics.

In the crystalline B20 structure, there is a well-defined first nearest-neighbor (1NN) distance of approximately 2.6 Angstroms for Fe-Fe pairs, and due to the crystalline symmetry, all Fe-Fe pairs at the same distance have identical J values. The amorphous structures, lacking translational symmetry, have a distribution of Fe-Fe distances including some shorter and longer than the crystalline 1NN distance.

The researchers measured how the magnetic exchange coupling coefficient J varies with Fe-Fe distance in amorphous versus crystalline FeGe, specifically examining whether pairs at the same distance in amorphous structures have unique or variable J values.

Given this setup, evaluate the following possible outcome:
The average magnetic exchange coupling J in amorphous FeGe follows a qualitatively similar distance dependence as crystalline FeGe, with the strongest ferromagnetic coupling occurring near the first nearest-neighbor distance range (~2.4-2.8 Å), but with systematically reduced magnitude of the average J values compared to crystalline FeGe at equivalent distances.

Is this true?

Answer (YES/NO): NO